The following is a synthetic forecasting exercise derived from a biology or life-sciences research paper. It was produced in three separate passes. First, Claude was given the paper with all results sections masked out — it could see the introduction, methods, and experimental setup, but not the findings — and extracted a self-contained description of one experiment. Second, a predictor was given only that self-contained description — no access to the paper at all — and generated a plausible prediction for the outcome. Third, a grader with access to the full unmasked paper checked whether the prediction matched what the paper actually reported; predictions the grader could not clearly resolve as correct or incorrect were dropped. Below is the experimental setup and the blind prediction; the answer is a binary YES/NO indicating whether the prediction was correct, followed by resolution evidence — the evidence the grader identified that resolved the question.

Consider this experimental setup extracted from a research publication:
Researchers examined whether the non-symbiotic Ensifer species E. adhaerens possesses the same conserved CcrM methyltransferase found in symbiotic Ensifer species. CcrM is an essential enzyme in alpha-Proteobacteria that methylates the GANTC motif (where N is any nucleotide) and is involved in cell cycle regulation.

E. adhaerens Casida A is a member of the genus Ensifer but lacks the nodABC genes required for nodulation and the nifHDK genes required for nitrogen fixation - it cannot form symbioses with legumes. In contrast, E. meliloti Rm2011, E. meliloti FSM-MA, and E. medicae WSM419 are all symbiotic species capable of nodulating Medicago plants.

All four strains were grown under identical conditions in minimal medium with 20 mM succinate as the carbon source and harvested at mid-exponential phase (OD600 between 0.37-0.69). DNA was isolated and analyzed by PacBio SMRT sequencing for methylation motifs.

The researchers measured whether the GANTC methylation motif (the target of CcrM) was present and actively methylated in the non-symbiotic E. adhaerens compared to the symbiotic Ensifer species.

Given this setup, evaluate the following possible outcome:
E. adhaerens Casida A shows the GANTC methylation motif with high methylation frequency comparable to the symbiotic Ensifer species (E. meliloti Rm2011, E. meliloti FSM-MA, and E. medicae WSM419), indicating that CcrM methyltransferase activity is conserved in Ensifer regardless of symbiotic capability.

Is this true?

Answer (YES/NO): YES